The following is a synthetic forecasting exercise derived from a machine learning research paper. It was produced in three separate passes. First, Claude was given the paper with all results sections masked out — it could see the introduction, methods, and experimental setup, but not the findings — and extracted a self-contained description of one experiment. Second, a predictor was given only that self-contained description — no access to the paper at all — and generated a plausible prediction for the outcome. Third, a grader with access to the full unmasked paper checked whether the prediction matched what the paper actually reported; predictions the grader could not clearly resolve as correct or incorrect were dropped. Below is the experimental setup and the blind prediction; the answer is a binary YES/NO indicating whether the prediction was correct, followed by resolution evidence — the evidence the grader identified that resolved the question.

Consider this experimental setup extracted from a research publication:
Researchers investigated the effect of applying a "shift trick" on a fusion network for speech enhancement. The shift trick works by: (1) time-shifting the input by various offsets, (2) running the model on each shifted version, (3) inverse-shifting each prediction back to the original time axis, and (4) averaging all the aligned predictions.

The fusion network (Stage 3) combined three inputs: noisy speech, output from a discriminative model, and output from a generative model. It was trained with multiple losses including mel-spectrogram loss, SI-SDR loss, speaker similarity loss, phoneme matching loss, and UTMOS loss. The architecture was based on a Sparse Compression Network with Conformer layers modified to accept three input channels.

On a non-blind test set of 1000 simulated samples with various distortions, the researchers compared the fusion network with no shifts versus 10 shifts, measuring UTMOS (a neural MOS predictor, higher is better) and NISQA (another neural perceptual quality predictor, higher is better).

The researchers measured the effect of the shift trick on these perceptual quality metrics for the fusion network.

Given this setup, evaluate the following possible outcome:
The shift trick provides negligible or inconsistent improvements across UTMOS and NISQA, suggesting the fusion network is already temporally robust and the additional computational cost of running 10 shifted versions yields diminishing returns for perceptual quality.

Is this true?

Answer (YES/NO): YES